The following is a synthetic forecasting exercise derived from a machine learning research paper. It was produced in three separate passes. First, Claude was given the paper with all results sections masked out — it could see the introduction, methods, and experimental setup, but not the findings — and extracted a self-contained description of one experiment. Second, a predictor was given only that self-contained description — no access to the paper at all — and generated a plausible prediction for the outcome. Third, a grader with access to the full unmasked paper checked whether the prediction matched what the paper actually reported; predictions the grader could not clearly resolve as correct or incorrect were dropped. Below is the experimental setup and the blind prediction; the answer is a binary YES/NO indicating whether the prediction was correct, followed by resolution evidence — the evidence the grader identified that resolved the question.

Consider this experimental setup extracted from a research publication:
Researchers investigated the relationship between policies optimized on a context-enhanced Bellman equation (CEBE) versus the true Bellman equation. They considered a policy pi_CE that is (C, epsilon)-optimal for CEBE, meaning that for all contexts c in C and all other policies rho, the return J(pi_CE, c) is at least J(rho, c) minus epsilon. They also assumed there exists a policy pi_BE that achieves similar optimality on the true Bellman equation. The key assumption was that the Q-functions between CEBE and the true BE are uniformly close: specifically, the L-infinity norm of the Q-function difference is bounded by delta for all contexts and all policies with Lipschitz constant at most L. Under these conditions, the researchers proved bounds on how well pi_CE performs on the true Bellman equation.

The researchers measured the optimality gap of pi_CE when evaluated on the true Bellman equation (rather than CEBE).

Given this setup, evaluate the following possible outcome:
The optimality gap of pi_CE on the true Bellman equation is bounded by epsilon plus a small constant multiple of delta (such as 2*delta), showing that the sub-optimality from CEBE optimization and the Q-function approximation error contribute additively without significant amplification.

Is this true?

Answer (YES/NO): YES